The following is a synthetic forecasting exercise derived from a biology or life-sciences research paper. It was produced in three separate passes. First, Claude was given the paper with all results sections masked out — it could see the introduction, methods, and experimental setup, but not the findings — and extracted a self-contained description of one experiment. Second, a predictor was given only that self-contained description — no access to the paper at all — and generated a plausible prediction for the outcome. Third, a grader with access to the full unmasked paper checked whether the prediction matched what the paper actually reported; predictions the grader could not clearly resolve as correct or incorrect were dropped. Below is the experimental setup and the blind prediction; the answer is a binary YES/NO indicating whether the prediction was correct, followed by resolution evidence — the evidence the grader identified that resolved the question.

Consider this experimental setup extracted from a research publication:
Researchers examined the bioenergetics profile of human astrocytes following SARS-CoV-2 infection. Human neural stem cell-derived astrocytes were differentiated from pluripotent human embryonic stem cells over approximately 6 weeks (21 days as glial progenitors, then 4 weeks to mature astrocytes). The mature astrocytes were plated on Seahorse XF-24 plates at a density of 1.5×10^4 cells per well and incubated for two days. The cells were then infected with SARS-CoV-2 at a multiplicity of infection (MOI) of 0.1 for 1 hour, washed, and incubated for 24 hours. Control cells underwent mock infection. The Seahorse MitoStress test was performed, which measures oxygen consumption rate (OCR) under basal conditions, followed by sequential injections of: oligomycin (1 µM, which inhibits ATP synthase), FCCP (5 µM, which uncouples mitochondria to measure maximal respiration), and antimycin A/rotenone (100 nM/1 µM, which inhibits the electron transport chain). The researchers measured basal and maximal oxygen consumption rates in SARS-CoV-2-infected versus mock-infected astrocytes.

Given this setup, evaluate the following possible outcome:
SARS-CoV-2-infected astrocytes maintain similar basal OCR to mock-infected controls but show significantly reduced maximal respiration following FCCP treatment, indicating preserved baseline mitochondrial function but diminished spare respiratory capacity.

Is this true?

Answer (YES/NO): NO